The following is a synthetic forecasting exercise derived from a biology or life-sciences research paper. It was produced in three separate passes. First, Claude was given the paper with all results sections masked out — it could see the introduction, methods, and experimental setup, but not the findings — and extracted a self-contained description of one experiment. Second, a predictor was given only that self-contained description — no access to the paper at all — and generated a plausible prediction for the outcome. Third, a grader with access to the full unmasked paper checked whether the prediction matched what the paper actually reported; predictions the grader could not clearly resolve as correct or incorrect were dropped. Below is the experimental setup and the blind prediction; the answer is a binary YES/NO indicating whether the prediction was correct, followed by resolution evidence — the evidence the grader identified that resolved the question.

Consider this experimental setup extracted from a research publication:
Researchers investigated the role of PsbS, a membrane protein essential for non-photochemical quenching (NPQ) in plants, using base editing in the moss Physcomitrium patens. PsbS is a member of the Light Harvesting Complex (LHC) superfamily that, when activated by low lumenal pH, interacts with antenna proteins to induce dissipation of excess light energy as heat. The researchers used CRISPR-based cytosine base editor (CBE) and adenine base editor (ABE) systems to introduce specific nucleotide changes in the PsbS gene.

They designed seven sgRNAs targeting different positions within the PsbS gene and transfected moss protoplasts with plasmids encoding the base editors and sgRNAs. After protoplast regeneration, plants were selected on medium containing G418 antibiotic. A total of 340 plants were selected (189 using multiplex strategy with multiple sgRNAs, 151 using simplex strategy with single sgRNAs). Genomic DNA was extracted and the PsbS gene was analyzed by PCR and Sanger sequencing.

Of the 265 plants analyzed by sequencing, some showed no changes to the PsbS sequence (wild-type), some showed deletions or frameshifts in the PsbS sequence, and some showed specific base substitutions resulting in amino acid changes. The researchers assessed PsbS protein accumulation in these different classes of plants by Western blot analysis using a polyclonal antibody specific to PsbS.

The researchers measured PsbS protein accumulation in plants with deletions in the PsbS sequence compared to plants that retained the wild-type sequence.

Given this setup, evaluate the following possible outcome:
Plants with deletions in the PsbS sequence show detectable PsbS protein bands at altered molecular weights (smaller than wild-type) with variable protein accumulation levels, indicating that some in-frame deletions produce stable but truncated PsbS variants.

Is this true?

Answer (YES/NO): NO